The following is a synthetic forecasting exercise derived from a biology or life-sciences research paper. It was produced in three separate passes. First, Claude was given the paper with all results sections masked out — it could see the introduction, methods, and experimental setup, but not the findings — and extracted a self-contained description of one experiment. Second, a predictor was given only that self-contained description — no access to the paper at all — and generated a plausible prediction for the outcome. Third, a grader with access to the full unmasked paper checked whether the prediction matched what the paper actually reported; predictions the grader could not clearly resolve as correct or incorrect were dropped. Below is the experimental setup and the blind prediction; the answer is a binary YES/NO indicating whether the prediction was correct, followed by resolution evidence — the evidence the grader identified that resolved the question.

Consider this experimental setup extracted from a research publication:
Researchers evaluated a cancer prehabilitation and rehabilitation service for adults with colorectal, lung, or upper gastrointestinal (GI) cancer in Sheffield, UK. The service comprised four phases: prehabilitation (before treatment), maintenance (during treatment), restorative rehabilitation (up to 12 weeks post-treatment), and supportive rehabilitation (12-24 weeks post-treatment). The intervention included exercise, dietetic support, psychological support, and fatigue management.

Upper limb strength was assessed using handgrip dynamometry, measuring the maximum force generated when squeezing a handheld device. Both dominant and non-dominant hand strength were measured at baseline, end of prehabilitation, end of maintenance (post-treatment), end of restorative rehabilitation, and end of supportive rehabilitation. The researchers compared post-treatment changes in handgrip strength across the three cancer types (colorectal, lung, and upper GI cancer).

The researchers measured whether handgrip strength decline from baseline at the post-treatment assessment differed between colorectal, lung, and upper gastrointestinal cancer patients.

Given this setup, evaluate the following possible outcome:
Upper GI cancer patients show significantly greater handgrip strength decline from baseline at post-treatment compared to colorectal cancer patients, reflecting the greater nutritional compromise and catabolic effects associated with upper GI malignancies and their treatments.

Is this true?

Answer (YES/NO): YES